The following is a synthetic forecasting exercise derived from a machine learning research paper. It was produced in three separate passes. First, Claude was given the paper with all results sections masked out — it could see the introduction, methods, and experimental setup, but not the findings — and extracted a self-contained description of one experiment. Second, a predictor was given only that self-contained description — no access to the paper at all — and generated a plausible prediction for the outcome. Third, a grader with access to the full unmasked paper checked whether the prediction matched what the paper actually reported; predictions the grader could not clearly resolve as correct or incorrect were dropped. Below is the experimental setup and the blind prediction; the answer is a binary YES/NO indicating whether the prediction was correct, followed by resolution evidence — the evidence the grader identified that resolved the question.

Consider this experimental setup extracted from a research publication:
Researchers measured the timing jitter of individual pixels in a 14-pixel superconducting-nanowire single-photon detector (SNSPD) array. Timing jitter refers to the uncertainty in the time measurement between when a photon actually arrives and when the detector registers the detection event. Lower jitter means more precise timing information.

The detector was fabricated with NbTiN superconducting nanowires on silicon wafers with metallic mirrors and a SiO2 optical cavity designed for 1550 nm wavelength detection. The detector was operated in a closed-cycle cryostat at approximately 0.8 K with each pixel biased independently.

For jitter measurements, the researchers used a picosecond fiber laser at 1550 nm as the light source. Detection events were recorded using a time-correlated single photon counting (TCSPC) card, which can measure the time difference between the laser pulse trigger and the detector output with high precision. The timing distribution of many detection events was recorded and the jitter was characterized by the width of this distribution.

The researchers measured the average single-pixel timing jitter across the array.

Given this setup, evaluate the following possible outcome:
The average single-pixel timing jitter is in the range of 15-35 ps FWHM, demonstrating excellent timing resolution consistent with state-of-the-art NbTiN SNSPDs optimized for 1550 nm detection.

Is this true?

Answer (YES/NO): YES